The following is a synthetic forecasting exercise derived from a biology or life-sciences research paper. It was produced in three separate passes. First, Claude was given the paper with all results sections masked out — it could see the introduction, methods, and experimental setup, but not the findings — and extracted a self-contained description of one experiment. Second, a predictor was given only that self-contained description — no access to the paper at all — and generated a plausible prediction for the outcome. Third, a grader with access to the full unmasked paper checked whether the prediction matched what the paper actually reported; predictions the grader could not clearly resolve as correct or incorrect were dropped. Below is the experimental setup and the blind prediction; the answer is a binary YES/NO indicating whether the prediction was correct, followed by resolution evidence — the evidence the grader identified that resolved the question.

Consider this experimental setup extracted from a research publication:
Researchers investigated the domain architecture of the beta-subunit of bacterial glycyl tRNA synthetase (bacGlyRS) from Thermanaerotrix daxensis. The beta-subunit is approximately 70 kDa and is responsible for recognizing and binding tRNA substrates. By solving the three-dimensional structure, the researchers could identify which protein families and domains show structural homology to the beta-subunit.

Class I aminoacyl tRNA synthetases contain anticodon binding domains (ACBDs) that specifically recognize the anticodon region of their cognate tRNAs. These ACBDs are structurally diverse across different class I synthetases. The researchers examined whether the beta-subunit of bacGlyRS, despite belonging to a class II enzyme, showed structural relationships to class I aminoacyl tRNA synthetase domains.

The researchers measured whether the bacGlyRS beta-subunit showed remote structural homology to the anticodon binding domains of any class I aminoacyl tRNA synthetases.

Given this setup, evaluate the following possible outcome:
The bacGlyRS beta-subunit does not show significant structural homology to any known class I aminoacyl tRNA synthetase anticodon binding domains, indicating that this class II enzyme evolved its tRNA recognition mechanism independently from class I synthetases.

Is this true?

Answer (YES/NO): NO